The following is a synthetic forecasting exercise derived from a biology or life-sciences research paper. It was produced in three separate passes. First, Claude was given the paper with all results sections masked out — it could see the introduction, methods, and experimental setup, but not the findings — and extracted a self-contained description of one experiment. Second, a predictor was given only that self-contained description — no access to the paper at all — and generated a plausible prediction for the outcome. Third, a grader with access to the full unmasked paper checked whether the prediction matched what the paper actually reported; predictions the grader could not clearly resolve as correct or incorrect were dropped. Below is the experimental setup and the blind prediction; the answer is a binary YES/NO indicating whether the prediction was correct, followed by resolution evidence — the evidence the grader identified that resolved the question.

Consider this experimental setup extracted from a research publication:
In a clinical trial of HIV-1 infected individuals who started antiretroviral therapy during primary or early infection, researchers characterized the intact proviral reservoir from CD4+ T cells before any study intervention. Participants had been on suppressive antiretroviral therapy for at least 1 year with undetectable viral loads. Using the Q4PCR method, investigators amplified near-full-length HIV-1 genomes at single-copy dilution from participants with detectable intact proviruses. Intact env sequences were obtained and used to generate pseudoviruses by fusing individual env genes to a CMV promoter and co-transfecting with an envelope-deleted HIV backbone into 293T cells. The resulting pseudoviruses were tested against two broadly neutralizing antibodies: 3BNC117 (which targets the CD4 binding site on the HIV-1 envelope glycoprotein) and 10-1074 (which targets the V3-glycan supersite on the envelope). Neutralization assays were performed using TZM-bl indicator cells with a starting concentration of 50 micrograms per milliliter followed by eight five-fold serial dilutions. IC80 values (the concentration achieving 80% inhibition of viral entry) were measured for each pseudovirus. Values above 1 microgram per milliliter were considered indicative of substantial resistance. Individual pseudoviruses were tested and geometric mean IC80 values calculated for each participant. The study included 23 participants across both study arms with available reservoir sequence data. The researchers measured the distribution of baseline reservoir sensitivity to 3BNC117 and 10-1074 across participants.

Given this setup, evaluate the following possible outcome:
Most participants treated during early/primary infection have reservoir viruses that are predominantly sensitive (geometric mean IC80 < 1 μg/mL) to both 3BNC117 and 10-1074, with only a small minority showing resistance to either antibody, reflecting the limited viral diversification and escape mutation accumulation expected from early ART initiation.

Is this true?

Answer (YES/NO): NO